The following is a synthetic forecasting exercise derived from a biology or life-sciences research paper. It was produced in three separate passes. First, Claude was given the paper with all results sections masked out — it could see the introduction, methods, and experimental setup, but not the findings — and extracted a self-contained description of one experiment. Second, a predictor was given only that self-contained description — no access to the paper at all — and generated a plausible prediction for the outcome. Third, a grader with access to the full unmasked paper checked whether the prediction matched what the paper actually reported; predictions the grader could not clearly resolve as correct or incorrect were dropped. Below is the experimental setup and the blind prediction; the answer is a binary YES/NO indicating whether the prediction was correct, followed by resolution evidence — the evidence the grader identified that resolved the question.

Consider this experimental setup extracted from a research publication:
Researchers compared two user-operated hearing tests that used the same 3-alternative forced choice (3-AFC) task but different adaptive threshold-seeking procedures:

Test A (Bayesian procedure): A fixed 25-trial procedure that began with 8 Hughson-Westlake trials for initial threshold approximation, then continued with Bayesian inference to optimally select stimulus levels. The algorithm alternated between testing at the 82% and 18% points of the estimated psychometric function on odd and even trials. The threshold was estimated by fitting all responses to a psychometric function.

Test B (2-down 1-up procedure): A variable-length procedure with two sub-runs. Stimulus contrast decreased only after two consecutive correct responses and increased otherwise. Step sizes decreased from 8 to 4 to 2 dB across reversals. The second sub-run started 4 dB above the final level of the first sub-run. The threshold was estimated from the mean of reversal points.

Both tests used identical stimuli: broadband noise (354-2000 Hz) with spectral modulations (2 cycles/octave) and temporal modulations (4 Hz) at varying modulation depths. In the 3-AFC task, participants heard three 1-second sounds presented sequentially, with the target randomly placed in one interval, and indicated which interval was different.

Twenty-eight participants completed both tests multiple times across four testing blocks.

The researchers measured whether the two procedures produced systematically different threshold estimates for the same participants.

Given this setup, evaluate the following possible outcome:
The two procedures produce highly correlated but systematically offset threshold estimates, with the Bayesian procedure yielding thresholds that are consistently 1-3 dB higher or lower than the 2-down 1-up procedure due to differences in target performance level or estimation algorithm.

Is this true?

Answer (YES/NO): NO